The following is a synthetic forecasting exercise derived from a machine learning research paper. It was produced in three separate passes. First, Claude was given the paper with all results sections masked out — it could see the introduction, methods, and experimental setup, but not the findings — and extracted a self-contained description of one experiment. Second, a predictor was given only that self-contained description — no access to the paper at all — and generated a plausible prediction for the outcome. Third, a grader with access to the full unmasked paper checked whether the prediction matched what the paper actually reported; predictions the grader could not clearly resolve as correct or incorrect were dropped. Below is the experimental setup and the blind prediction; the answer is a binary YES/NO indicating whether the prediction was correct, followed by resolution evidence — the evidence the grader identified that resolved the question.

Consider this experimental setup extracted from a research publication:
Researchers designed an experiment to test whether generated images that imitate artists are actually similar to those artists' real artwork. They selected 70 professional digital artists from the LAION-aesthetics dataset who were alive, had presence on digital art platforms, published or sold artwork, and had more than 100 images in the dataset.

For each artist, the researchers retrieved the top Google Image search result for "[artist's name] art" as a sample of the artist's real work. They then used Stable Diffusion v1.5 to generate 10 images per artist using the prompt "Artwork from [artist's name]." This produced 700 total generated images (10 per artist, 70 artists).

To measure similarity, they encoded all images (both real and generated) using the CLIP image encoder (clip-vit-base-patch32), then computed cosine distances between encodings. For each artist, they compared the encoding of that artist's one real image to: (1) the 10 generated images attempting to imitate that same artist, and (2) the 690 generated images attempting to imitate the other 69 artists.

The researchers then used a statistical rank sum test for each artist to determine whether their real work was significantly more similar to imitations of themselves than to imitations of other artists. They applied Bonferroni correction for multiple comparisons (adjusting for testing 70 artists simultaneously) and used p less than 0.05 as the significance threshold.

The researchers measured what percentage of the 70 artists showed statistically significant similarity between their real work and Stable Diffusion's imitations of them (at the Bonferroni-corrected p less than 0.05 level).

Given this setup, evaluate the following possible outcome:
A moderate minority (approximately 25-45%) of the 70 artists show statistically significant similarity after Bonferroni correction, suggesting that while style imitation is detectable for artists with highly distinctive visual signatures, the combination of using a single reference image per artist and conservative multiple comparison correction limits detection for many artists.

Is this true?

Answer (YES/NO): NO